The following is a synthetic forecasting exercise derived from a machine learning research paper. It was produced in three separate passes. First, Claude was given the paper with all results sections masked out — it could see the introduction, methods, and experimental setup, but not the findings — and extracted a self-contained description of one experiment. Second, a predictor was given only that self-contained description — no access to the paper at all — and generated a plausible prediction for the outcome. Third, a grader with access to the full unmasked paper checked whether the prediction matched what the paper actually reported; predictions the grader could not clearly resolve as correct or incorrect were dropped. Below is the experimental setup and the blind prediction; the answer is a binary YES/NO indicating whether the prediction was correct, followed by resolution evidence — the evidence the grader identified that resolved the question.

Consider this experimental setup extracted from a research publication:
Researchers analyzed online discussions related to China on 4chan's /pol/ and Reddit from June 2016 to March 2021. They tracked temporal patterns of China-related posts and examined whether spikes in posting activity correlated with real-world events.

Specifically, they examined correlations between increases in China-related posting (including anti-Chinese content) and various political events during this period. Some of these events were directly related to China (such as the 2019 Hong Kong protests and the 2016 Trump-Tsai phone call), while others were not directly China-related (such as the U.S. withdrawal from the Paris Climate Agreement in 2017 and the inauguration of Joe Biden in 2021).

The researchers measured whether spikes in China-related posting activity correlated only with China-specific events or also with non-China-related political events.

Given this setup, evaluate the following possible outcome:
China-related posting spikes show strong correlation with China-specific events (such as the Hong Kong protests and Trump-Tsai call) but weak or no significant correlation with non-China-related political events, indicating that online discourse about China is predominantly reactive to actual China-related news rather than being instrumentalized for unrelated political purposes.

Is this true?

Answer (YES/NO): NO